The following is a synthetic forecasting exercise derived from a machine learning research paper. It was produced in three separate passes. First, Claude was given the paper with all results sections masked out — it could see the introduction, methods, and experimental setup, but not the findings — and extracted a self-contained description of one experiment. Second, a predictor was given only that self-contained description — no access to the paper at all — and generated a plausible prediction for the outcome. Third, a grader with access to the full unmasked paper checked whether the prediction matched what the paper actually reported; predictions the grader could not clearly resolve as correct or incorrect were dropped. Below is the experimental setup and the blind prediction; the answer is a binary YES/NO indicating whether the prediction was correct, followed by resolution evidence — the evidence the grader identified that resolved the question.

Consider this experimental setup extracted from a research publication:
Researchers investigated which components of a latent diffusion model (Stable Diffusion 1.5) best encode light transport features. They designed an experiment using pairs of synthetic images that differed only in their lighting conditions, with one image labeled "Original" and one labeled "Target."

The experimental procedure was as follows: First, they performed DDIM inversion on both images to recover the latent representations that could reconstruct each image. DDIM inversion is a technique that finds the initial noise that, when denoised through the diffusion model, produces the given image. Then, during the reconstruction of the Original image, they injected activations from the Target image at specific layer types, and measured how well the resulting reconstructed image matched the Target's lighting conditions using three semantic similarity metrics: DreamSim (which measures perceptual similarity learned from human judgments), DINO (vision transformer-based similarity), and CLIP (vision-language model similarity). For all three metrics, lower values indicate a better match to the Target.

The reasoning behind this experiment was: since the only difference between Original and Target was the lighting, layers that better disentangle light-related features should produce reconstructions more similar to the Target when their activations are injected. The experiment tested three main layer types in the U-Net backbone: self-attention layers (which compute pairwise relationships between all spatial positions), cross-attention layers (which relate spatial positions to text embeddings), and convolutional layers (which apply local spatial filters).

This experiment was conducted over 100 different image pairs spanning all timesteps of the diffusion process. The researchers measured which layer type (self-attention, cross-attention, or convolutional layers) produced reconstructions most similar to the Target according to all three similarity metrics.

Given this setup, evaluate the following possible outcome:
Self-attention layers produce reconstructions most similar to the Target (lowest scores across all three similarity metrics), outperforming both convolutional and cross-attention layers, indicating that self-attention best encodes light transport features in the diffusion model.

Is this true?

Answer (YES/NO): YES